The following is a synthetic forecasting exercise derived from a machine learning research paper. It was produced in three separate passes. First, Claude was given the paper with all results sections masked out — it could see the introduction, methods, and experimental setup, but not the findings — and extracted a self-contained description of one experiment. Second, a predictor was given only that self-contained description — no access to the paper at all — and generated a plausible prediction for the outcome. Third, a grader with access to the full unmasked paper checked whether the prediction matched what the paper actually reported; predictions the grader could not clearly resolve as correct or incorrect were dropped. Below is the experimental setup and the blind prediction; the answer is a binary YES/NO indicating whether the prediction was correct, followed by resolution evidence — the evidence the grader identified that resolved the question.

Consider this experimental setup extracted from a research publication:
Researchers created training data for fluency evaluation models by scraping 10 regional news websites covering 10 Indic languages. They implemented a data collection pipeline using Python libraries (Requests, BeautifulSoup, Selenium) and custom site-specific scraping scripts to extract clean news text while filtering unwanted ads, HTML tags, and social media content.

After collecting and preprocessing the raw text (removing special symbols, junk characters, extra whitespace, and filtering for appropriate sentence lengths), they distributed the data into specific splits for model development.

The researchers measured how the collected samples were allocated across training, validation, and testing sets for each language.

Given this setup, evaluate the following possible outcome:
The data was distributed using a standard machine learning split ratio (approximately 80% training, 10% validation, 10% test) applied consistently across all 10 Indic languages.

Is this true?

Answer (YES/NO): NO